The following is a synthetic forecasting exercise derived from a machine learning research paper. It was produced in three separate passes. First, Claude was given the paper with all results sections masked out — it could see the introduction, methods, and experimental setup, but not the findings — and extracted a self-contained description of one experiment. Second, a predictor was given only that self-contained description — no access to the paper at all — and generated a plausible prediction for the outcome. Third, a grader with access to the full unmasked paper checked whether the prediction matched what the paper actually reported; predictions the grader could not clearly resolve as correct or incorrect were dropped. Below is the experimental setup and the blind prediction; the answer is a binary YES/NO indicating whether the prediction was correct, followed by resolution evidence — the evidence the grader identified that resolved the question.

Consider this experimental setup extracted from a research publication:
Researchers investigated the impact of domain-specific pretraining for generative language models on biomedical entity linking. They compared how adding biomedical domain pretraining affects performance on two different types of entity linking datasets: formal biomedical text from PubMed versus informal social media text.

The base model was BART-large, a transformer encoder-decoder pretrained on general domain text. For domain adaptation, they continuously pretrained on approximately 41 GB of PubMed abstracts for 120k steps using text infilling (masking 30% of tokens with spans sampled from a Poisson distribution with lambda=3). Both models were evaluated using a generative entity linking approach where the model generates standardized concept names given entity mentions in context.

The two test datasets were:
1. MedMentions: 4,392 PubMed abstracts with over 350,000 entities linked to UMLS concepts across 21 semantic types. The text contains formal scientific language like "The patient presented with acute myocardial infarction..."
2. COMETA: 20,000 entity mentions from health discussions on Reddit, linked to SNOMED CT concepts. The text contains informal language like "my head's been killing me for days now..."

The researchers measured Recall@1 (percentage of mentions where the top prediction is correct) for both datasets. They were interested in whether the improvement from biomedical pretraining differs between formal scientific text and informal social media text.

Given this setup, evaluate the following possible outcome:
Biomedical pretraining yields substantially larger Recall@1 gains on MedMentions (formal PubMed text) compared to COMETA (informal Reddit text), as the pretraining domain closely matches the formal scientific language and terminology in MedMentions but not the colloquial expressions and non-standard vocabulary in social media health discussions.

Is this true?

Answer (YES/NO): NO